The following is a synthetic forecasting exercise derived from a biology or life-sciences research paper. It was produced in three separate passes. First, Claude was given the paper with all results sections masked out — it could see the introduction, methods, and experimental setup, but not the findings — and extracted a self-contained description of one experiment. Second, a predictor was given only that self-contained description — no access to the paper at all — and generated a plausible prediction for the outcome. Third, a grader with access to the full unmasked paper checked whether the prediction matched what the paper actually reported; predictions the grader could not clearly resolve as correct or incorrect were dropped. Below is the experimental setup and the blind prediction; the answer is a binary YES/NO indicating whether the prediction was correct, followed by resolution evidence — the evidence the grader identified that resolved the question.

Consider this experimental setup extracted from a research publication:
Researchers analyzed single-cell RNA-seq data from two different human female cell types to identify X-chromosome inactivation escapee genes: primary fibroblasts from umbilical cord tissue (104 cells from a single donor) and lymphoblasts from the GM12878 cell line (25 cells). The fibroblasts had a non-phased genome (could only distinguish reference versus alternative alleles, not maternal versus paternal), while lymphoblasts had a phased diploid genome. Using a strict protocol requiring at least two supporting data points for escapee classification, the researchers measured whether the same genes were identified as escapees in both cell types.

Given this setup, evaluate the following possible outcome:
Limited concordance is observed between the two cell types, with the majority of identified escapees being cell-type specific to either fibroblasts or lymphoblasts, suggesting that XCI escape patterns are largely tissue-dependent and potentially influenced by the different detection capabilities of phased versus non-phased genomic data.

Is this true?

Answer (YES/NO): YES